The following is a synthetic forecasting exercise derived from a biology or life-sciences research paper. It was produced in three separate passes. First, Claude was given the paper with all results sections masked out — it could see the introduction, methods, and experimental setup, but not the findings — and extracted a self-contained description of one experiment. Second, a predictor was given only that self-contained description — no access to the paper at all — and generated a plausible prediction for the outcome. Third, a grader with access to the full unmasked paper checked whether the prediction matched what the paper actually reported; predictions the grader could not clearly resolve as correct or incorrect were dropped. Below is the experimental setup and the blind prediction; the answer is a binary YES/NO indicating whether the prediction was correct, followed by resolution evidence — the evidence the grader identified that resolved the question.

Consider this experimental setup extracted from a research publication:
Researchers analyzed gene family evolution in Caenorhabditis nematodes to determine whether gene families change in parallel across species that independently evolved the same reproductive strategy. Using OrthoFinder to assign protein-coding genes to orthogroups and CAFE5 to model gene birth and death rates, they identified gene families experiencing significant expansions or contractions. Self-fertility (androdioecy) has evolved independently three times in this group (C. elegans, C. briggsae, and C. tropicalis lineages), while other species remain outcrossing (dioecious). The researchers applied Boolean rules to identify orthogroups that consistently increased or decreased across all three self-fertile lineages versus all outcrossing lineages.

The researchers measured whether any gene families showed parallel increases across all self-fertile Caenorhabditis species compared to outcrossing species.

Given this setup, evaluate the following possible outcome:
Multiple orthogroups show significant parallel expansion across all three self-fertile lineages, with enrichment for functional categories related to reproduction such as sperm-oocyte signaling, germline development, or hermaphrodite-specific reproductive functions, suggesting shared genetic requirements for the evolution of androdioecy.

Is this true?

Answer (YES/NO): NO